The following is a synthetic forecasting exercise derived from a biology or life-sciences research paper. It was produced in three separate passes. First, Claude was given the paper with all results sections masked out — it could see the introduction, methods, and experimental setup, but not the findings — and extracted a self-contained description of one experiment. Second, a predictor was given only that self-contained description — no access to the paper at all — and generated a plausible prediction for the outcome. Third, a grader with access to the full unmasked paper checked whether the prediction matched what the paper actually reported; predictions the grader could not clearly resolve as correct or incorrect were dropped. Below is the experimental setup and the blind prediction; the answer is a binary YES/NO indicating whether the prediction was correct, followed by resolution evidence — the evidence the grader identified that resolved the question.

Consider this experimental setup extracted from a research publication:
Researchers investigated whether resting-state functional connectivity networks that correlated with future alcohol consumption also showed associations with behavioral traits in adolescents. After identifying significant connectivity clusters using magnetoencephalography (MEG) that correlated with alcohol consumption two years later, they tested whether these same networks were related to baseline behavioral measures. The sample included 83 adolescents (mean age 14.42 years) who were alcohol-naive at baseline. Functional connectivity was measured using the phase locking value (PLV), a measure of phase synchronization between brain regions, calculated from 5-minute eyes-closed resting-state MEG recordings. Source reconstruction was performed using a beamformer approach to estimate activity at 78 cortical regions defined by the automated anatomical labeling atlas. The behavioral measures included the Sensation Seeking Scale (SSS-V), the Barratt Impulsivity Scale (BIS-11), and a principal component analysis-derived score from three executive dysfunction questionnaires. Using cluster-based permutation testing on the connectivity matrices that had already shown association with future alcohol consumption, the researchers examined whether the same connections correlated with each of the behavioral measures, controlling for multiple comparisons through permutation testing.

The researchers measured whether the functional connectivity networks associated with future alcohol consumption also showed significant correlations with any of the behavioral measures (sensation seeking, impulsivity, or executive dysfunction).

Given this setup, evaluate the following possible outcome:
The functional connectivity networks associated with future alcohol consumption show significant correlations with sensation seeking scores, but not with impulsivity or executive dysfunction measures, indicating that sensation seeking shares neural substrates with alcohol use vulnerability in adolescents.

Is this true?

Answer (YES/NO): NO